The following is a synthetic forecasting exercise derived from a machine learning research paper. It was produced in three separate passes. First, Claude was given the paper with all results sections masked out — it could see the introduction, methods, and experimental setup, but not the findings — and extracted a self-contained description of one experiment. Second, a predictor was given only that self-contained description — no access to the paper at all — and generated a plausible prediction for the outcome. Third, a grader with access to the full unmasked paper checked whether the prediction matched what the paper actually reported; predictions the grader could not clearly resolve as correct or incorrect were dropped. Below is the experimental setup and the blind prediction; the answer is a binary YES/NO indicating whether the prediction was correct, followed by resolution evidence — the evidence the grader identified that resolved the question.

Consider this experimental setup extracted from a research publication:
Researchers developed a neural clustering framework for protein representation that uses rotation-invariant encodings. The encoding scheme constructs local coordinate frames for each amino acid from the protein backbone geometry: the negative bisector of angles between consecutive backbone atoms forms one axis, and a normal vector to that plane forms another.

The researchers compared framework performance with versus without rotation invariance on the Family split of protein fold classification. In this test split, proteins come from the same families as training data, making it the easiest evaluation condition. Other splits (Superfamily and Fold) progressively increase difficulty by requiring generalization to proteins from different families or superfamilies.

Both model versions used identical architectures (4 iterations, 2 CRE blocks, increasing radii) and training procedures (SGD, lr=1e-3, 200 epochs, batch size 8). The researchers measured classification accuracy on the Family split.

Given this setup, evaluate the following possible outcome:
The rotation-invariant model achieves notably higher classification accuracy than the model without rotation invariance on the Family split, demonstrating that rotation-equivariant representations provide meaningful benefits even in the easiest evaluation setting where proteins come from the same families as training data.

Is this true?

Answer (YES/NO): NO